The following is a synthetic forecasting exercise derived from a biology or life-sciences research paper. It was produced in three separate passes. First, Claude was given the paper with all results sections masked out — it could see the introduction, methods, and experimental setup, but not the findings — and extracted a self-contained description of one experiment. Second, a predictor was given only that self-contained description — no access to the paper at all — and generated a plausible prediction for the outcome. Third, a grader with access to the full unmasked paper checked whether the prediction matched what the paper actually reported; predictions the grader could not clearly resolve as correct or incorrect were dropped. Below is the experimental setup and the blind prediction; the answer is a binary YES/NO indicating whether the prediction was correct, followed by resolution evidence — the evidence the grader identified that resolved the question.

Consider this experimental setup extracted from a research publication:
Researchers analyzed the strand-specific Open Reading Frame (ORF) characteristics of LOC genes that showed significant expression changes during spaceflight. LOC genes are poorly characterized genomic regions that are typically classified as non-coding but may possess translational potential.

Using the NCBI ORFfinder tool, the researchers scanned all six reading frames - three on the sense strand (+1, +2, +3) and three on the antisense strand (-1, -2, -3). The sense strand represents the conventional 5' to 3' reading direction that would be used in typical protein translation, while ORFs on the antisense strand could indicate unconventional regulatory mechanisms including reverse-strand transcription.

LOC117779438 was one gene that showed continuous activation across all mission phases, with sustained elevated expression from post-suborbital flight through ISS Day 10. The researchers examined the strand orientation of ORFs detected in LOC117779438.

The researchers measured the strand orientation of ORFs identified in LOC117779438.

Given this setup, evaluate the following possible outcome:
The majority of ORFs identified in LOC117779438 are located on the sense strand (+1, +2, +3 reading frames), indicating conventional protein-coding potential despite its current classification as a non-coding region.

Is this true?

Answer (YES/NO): NO